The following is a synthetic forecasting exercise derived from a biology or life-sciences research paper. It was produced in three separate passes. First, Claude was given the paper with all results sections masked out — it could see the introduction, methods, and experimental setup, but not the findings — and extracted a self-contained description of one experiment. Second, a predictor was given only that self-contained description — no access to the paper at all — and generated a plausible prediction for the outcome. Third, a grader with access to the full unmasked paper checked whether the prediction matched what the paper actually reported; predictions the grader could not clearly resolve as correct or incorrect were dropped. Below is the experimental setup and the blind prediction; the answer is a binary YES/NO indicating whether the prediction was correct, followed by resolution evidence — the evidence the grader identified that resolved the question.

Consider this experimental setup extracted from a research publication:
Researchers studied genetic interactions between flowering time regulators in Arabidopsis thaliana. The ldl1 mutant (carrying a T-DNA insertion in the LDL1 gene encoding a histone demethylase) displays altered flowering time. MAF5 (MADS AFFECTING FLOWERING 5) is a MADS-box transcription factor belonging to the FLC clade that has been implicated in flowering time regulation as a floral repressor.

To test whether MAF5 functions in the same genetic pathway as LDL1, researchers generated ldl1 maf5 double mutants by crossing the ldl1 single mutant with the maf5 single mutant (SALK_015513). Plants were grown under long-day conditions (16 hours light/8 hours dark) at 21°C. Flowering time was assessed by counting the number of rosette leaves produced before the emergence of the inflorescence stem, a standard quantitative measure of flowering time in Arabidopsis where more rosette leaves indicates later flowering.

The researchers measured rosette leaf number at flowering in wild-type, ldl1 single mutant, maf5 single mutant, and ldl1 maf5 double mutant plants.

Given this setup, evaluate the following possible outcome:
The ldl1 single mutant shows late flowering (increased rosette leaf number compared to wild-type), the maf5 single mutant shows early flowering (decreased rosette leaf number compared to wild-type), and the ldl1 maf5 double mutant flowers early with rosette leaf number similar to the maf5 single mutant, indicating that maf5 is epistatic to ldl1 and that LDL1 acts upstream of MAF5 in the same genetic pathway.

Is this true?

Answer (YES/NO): NO